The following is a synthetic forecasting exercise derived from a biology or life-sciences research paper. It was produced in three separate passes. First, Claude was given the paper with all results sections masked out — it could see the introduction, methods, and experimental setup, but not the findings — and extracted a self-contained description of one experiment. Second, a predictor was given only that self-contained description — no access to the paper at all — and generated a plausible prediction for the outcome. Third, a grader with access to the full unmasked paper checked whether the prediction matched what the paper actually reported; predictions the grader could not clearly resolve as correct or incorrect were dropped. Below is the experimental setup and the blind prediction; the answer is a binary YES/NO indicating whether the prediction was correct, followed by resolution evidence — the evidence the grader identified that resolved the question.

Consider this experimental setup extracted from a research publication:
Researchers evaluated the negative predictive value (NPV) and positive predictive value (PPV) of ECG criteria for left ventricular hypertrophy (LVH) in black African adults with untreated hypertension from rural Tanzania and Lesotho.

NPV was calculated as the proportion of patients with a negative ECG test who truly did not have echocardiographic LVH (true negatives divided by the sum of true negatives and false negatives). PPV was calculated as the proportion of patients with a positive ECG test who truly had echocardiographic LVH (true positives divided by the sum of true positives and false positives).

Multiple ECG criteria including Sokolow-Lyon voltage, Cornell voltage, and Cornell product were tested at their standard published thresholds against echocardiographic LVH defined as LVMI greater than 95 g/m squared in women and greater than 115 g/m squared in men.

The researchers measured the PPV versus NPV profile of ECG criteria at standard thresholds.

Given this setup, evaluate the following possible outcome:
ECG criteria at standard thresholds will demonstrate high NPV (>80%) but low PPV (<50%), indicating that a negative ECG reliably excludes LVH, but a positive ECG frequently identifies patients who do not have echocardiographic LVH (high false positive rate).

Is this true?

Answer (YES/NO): YES